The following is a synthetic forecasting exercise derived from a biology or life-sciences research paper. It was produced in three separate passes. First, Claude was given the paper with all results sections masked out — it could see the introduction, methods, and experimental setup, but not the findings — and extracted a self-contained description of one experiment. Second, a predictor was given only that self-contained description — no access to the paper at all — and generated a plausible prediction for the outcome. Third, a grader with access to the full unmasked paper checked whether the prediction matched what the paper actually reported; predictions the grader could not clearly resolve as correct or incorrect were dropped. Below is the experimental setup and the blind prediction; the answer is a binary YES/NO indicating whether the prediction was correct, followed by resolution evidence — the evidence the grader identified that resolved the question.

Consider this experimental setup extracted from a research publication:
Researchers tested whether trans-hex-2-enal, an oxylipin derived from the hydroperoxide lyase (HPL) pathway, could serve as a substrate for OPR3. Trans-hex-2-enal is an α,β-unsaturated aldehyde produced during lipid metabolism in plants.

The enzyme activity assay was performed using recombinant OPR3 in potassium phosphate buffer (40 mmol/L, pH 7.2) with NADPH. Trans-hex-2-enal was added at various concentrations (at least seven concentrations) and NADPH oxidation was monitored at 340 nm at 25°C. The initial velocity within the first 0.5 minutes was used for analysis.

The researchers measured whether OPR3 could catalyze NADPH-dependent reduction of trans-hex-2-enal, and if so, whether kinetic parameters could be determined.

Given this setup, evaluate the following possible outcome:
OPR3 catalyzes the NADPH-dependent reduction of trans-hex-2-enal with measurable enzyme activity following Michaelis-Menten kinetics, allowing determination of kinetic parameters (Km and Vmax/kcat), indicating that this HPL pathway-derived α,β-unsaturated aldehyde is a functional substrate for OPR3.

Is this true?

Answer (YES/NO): YES